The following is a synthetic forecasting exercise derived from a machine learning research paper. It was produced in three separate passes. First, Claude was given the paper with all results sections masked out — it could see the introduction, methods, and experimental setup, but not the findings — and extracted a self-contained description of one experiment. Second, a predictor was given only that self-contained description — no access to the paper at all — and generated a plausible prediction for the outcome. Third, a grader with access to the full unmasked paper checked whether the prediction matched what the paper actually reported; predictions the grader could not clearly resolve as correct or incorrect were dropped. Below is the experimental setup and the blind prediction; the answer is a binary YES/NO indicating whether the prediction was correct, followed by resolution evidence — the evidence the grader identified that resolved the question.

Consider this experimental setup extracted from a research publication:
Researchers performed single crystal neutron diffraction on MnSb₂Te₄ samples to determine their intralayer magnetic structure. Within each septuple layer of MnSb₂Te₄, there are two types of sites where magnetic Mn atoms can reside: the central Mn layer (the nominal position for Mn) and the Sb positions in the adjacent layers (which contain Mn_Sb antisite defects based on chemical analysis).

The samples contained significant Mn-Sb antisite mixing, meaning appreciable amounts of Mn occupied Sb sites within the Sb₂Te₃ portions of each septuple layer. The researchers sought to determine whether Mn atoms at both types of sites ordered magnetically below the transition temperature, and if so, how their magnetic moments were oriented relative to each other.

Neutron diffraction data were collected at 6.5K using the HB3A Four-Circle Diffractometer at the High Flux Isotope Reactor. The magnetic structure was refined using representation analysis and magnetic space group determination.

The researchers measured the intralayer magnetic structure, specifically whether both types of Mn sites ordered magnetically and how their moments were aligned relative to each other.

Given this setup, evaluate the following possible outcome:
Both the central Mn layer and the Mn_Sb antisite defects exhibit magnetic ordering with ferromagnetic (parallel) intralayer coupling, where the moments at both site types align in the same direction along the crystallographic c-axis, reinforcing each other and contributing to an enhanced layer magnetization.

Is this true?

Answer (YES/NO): NO